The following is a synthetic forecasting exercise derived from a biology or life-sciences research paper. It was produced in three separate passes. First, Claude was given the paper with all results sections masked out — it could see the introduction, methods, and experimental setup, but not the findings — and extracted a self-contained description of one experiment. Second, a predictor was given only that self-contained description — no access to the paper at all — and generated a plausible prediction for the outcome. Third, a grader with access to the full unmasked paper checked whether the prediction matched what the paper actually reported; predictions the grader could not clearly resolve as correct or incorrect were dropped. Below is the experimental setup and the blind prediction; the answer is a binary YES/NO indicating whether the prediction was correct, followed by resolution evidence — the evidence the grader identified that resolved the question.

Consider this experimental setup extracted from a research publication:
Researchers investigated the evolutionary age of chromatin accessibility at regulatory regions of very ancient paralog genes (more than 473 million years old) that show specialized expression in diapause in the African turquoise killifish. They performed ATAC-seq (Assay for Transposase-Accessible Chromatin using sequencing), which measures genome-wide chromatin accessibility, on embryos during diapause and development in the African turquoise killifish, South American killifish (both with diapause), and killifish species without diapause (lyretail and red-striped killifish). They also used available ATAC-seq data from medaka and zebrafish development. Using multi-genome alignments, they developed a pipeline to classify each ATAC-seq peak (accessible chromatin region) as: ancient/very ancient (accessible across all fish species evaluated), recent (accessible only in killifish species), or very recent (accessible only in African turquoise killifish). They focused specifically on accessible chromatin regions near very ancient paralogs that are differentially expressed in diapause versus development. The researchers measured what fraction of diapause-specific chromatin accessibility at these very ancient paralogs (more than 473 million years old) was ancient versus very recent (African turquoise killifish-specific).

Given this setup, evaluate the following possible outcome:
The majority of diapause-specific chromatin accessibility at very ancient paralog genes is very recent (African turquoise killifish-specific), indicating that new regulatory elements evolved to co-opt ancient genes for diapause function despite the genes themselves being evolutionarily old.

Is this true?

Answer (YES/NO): YES